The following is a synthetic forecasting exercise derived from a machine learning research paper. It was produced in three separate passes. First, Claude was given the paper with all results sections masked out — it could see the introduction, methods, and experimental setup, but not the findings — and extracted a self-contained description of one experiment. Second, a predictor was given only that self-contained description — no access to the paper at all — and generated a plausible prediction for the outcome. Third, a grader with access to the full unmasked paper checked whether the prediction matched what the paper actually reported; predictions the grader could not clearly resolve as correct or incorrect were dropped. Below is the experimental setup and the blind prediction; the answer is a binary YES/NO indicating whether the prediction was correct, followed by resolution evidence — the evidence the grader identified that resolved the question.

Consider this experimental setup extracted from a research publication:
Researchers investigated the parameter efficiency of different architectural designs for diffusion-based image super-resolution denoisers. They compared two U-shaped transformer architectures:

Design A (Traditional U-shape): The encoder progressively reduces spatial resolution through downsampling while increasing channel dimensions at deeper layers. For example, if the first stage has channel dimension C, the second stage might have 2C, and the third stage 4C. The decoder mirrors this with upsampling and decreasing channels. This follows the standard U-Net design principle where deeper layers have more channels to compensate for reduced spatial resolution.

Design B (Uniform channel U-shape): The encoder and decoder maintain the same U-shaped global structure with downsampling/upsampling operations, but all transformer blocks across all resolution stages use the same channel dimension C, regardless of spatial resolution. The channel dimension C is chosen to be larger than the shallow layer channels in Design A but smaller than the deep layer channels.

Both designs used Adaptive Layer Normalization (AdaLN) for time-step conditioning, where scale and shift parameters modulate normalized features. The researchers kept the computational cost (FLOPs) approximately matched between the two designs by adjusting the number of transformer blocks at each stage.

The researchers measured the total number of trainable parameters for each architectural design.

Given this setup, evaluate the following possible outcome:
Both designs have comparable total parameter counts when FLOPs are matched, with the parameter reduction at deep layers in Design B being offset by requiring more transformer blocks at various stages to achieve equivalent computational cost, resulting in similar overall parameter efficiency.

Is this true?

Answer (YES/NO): NO